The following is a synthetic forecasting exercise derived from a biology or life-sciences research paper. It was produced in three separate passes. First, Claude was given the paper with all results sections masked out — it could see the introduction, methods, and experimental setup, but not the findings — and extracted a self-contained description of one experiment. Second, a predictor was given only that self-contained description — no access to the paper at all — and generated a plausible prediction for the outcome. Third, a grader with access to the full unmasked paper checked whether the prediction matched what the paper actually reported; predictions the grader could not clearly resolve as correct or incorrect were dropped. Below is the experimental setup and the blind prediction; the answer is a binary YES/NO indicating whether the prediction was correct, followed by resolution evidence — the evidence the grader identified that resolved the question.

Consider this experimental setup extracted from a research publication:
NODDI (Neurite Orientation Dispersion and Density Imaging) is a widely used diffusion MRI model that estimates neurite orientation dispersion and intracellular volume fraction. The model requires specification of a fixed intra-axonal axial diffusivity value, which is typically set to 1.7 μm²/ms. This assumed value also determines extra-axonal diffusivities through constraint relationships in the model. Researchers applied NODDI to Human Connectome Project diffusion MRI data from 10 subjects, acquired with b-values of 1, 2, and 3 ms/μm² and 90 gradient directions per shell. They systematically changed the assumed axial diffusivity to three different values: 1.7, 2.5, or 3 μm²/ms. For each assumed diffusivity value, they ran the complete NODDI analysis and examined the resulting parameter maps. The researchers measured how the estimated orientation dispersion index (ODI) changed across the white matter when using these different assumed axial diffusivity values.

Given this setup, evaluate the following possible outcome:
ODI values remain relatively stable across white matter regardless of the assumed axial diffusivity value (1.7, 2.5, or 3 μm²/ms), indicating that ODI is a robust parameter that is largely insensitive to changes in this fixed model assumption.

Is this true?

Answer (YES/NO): NO